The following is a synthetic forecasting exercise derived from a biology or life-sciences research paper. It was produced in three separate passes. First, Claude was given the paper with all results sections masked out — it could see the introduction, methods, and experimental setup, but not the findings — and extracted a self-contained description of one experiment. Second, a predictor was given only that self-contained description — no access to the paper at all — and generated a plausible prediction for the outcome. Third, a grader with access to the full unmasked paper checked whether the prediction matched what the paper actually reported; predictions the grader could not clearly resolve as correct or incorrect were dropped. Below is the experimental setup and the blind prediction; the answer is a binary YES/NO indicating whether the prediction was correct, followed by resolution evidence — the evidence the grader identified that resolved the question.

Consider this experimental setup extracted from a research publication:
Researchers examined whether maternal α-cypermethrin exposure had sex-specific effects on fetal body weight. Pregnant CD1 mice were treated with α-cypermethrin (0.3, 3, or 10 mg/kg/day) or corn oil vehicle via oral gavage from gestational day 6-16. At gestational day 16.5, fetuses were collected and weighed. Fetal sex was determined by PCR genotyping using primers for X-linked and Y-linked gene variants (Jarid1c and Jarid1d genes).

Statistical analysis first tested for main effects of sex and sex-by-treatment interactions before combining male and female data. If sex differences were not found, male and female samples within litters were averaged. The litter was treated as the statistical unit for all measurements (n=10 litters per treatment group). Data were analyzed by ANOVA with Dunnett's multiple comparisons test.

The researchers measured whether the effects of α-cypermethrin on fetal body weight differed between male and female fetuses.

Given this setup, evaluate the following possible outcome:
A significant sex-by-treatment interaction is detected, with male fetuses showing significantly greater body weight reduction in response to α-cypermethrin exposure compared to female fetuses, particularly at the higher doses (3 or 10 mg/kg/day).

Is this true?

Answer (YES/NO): NO